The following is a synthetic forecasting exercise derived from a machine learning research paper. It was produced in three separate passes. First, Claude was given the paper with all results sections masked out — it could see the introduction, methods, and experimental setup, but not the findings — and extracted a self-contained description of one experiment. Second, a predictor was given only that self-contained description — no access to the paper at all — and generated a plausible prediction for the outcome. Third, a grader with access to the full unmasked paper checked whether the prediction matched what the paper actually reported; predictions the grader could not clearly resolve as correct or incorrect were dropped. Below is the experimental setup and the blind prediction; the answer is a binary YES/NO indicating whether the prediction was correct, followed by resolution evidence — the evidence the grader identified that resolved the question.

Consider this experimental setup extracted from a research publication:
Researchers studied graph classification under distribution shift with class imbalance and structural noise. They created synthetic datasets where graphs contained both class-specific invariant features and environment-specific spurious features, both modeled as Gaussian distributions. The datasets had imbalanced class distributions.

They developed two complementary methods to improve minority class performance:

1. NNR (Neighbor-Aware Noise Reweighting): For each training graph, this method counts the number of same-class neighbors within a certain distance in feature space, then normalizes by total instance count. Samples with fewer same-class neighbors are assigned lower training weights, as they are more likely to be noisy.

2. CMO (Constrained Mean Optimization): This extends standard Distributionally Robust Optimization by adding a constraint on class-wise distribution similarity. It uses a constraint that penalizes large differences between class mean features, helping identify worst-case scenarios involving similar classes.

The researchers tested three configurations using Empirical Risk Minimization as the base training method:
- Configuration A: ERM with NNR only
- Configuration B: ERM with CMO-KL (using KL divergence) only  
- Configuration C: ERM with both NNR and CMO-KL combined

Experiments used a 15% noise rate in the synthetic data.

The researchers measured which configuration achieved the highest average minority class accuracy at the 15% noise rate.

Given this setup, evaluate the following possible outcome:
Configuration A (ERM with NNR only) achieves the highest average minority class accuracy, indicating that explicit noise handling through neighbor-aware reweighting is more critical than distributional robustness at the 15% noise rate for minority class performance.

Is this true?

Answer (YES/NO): YES